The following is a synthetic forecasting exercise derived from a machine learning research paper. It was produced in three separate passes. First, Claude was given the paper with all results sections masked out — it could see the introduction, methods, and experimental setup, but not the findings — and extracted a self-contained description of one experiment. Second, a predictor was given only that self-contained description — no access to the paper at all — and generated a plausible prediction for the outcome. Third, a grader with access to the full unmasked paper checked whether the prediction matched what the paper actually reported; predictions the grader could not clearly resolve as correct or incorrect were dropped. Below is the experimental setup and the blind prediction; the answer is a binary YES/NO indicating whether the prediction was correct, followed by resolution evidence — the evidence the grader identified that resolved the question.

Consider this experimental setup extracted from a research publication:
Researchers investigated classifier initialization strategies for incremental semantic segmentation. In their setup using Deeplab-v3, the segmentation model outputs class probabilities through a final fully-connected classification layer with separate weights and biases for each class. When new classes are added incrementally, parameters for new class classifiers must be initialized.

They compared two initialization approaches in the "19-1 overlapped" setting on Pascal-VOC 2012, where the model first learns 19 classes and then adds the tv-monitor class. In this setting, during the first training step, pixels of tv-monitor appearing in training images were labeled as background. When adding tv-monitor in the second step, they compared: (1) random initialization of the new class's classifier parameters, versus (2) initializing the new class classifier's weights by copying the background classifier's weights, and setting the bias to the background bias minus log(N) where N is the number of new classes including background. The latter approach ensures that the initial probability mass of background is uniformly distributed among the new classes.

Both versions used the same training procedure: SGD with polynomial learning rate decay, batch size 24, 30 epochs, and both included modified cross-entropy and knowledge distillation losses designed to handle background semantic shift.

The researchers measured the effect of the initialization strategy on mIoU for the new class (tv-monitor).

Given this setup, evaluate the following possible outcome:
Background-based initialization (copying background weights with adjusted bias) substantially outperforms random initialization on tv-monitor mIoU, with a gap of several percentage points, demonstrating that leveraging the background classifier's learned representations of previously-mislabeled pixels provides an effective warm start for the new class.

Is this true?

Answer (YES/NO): YES